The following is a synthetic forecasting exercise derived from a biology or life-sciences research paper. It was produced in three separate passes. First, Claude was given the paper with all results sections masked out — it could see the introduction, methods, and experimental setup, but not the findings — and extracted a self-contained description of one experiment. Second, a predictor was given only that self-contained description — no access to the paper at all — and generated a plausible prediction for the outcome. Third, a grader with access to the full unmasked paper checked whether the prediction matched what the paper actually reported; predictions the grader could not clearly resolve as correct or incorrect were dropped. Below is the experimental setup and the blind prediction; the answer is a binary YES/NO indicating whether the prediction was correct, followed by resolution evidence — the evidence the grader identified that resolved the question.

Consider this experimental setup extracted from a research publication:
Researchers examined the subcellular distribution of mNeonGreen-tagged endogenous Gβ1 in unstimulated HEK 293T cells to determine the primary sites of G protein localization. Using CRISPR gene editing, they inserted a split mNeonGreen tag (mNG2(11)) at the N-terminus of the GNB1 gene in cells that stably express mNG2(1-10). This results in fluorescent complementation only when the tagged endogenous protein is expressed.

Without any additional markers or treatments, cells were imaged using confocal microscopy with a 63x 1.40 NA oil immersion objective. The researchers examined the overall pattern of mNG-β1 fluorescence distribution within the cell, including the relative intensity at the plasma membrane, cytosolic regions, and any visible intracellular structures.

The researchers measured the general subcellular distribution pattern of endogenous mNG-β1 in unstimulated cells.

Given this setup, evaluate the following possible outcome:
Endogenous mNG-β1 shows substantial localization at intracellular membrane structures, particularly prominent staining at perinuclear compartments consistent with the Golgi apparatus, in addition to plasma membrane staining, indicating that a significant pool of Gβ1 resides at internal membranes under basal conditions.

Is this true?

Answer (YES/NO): NO